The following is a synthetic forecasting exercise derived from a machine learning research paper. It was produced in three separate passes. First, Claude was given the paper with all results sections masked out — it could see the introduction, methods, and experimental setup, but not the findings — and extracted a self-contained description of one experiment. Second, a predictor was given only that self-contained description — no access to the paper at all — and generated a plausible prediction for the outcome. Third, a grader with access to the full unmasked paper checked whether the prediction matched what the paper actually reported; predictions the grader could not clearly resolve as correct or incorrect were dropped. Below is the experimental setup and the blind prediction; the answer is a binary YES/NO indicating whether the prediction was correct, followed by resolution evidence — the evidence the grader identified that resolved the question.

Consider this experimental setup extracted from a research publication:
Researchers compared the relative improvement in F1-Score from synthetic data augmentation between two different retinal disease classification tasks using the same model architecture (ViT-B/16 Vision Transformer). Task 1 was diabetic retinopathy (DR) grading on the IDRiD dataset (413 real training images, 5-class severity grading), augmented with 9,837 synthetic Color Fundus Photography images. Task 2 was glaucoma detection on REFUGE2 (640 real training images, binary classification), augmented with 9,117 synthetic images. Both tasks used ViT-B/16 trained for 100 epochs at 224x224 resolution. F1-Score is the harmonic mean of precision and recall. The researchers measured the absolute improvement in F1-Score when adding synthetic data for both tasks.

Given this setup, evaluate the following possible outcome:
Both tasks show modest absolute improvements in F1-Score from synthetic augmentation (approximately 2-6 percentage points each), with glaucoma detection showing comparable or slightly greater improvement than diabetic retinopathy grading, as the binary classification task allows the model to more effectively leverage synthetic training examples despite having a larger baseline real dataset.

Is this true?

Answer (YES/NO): NO